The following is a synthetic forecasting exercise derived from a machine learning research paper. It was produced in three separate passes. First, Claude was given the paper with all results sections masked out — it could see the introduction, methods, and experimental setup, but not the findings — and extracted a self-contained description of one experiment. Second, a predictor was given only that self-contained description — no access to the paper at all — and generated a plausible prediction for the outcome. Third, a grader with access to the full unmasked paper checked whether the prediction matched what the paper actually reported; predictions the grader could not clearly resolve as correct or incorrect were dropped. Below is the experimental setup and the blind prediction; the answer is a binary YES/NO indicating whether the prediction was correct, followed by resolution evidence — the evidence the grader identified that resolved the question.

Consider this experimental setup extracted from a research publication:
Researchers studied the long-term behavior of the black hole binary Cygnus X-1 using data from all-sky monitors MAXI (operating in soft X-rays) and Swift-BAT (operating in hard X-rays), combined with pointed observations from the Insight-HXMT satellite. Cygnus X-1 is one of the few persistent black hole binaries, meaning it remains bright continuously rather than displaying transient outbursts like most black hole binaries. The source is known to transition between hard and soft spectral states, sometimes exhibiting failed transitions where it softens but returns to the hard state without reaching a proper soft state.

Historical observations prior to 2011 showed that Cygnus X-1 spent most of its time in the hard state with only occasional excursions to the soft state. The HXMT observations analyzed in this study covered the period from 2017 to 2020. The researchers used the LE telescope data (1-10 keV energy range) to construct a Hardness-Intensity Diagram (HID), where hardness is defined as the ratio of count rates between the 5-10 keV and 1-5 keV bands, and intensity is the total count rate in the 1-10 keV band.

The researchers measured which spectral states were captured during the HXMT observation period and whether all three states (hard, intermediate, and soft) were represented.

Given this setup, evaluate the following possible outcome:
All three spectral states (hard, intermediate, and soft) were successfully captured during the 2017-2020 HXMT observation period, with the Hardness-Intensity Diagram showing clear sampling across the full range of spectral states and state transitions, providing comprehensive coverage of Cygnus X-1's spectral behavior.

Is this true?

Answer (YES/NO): NO